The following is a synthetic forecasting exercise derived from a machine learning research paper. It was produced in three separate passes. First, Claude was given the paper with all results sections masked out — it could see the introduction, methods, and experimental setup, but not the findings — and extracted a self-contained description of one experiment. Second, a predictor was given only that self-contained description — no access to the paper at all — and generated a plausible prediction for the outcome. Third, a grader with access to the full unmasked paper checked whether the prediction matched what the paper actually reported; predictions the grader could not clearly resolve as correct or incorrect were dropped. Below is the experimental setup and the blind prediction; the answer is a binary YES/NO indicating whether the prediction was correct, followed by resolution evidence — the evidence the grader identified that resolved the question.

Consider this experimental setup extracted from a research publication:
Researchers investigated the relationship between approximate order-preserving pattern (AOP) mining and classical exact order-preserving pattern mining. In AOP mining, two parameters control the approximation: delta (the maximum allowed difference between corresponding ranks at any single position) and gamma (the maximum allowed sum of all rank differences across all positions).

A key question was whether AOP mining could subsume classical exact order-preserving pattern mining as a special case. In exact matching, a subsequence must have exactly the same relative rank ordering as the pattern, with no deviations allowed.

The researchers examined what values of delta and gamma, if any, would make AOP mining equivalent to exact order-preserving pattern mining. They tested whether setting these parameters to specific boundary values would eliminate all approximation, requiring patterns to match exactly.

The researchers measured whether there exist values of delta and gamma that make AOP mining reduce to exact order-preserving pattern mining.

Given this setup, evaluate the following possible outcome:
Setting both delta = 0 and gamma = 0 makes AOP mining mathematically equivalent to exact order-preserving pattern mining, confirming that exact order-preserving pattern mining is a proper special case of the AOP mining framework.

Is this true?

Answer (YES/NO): YES